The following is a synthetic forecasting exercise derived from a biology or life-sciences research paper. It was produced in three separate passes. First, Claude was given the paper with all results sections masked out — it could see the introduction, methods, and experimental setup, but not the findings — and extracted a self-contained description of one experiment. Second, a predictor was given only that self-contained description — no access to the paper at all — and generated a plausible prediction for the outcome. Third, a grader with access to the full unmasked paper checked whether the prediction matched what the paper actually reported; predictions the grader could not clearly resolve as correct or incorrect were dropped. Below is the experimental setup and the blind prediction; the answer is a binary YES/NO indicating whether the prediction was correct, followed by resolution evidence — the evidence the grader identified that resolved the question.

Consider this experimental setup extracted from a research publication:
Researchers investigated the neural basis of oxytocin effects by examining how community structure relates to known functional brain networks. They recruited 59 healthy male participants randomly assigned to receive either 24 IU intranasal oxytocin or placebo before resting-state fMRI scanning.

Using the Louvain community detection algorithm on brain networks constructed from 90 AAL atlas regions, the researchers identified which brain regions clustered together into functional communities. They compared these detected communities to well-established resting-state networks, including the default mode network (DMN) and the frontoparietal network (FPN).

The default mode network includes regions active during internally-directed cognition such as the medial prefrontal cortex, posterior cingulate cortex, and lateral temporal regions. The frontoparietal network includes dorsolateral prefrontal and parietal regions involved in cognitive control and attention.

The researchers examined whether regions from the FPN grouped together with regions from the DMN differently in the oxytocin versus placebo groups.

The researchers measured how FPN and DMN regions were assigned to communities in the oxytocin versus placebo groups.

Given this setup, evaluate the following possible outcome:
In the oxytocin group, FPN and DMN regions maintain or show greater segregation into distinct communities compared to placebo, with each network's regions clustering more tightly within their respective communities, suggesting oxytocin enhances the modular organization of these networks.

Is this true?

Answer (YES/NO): NO